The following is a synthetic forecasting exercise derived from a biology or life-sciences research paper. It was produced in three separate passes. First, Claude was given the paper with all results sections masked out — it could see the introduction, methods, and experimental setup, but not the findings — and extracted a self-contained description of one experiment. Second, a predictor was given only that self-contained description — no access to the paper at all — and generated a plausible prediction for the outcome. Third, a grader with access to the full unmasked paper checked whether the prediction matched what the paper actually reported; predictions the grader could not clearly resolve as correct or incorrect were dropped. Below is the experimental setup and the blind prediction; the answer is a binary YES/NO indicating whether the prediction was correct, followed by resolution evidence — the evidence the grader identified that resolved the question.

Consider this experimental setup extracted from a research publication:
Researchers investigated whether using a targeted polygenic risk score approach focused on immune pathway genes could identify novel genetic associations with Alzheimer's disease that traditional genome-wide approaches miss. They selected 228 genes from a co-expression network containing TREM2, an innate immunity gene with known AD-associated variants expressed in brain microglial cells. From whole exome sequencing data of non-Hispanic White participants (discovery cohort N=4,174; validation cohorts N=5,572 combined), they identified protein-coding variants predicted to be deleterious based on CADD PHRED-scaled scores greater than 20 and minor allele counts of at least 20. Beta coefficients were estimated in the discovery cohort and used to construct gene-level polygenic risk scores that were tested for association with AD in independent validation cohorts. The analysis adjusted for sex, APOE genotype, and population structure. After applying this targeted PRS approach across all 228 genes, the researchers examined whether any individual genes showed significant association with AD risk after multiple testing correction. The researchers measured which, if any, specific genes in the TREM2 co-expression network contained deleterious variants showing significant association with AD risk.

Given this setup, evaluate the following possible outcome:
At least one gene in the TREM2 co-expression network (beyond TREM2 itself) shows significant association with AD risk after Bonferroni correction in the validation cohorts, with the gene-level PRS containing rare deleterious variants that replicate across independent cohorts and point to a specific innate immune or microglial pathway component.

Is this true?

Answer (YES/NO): NO